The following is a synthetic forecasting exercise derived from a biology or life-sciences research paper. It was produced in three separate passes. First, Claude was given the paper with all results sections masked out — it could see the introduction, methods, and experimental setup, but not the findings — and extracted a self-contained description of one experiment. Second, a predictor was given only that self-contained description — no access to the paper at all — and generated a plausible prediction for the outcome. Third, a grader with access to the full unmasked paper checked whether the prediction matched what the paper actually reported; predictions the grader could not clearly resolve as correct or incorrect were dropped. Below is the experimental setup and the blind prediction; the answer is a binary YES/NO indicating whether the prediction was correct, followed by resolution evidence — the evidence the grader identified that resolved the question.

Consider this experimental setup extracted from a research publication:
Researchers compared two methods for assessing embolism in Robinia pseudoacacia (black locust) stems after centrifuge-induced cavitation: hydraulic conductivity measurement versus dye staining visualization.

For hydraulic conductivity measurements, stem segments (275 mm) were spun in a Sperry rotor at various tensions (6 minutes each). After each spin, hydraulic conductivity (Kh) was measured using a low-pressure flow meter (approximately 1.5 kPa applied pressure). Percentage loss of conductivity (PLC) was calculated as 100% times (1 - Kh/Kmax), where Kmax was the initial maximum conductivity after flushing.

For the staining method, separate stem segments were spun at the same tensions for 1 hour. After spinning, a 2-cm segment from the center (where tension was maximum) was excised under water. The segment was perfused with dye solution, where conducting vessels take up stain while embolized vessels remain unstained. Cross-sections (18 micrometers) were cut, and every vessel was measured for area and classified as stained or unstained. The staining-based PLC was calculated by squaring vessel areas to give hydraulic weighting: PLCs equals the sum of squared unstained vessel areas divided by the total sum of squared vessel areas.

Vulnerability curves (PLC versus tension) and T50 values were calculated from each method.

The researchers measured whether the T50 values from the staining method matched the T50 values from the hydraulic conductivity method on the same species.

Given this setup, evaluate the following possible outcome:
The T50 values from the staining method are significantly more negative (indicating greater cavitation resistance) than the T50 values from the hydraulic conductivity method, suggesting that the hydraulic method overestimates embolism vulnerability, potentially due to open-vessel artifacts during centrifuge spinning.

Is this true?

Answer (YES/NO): NO